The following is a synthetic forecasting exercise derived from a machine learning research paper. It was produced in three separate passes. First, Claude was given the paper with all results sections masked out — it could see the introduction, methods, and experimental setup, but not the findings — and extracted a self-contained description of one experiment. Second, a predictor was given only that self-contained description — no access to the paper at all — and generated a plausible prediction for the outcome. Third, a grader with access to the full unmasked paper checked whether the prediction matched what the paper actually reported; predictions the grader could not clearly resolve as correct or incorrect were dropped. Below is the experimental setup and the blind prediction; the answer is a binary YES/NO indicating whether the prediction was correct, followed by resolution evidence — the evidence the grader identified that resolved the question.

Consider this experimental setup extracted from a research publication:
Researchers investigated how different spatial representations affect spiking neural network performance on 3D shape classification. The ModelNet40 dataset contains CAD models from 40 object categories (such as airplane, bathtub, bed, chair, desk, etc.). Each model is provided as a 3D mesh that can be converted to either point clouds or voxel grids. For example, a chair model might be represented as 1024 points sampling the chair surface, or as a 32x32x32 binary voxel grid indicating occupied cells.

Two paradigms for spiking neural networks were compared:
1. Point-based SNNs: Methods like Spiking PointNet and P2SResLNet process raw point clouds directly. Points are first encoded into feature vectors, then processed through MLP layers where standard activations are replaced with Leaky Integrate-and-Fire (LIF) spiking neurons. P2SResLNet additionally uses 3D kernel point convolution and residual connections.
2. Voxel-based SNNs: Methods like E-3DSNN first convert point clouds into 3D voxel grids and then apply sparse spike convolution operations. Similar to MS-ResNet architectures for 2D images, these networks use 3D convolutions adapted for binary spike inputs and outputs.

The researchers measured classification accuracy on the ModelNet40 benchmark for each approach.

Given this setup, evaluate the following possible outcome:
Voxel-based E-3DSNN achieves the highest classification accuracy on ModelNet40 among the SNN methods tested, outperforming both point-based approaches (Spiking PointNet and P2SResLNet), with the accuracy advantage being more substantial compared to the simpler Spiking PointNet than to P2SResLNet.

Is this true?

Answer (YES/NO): YES